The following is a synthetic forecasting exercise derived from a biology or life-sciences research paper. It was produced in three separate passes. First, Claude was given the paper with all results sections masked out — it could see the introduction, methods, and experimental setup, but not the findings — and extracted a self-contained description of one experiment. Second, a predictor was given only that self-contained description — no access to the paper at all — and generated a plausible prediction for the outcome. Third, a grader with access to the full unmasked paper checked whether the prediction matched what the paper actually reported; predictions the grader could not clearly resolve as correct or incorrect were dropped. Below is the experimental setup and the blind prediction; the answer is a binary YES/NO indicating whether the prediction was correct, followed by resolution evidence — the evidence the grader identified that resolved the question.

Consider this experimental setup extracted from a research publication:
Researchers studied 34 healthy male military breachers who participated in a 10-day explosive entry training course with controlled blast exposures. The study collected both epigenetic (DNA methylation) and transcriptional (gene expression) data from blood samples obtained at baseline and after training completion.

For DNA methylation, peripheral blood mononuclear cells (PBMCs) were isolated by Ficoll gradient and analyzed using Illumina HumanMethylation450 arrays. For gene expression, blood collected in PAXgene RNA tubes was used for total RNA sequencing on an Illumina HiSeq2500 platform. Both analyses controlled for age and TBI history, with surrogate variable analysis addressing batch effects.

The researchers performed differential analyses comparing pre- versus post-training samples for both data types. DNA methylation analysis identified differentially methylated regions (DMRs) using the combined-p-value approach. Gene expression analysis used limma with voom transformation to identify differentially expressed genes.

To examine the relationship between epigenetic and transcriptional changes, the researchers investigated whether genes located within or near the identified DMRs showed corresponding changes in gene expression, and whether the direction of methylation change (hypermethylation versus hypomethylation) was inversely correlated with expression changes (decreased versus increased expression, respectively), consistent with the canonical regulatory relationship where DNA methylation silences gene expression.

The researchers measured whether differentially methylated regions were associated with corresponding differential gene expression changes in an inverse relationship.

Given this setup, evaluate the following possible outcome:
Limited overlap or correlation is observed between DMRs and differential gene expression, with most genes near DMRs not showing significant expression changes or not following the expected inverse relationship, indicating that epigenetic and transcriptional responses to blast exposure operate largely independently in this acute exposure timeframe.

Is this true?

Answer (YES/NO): NO